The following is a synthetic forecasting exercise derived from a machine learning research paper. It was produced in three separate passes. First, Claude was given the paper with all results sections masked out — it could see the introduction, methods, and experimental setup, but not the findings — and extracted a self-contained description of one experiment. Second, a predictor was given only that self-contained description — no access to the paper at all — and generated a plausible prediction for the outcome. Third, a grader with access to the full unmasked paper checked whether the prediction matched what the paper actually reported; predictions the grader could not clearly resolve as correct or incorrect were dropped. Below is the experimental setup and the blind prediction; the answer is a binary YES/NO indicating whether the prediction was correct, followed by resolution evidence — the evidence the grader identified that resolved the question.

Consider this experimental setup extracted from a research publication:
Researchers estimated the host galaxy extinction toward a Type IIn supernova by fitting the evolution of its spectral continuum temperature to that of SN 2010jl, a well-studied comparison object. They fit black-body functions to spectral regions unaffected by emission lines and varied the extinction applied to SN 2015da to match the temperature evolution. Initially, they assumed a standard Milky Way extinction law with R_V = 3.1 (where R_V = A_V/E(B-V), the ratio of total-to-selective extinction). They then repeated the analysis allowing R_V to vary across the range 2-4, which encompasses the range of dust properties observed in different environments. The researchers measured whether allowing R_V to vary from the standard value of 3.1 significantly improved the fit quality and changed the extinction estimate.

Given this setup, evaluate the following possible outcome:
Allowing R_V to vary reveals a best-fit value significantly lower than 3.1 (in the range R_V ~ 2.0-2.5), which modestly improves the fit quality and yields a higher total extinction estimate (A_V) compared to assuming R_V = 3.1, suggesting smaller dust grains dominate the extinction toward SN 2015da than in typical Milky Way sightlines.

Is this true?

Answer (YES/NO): NO